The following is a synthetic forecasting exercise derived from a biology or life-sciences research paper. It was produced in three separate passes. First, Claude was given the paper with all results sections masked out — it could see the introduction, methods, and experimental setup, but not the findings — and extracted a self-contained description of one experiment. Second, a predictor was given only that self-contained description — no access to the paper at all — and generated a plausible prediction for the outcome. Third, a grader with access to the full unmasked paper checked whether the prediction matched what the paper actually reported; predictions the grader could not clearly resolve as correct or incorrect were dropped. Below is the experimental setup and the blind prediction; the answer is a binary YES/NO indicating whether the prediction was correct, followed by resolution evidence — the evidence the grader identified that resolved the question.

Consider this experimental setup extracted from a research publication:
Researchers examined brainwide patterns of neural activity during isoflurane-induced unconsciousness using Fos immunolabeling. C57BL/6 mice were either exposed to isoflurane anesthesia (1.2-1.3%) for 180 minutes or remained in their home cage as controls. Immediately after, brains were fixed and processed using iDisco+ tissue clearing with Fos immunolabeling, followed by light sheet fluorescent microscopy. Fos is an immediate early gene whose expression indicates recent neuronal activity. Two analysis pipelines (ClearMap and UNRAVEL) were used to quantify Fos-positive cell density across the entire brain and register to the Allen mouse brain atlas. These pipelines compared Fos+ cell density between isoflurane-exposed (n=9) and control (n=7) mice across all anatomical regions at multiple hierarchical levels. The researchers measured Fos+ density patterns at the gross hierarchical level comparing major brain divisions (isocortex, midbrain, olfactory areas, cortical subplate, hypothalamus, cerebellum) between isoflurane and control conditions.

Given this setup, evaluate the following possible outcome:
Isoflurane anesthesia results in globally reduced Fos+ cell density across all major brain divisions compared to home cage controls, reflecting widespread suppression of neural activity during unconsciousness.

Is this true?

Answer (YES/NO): NO